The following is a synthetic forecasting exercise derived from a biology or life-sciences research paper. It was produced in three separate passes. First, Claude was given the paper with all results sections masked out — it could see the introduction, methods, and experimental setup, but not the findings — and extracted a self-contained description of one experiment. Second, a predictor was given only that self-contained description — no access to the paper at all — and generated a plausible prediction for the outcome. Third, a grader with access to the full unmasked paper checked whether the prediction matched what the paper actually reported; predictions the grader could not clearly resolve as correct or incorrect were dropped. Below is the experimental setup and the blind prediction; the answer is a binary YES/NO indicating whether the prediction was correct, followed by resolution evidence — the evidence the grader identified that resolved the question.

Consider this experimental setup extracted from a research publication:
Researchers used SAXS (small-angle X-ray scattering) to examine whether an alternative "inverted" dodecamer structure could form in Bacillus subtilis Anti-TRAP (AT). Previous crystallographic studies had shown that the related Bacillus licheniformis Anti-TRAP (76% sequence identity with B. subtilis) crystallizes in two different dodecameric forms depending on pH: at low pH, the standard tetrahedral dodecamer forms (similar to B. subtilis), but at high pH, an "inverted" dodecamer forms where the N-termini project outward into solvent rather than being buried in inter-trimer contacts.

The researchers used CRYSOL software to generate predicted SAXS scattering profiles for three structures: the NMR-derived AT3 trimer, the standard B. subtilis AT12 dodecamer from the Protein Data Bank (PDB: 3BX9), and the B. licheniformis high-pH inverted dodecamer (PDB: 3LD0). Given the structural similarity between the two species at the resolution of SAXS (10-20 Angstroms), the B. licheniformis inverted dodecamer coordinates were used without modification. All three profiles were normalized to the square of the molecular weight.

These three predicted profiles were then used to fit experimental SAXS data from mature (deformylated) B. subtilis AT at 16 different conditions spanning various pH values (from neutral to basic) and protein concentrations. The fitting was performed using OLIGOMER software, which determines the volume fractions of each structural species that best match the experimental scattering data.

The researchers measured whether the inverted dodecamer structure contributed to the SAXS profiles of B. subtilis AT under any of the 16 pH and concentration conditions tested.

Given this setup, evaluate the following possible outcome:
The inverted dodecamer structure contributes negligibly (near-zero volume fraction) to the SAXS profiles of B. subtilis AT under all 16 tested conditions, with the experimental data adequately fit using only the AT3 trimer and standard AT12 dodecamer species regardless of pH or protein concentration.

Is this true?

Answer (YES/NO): YES